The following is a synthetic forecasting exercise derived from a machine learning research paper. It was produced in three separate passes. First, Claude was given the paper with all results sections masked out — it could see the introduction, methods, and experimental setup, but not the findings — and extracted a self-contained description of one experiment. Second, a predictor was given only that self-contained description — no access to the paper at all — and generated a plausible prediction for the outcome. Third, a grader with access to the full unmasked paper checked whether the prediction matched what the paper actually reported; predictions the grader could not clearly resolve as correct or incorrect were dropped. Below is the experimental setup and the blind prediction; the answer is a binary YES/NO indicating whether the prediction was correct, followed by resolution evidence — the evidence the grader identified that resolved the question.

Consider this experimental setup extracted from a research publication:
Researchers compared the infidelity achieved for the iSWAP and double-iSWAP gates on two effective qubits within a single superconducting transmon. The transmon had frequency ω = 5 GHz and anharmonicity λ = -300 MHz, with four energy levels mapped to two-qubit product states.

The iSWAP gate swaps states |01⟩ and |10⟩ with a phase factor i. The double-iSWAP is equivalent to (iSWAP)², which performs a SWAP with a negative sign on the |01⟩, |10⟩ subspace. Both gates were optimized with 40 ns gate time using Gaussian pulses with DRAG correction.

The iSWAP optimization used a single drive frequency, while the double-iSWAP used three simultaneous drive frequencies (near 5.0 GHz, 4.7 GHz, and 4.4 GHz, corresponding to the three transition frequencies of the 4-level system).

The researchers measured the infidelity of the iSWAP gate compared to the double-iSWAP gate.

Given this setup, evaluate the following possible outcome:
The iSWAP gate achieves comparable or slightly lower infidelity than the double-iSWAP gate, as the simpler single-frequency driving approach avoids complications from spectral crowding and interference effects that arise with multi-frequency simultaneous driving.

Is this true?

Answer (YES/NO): NO